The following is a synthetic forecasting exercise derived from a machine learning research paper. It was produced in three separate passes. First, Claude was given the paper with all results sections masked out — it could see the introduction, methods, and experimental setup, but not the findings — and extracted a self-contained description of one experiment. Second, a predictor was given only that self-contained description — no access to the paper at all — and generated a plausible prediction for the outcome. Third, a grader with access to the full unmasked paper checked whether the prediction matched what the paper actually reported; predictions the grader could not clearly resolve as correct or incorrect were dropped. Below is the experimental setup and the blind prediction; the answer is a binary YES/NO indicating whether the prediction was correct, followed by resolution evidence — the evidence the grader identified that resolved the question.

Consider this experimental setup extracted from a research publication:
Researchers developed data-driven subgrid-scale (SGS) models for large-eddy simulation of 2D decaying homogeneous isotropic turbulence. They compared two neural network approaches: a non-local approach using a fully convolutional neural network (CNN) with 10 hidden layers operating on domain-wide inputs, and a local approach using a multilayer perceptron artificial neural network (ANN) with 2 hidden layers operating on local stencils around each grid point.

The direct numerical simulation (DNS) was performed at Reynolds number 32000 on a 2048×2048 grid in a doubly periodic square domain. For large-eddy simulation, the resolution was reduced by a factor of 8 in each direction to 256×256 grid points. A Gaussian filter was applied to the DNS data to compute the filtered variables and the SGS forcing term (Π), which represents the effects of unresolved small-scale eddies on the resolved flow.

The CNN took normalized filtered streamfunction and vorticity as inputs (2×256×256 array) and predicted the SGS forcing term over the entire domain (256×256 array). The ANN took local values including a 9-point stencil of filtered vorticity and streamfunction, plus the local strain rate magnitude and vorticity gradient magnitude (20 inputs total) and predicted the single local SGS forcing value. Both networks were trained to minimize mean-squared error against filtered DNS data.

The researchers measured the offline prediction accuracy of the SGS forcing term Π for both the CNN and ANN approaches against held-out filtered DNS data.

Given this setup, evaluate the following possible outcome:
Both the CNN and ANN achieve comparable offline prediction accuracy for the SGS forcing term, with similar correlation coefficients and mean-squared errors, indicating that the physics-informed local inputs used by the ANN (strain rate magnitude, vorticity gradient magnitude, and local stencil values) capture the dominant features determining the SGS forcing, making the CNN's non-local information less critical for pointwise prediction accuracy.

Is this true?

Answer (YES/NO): NO